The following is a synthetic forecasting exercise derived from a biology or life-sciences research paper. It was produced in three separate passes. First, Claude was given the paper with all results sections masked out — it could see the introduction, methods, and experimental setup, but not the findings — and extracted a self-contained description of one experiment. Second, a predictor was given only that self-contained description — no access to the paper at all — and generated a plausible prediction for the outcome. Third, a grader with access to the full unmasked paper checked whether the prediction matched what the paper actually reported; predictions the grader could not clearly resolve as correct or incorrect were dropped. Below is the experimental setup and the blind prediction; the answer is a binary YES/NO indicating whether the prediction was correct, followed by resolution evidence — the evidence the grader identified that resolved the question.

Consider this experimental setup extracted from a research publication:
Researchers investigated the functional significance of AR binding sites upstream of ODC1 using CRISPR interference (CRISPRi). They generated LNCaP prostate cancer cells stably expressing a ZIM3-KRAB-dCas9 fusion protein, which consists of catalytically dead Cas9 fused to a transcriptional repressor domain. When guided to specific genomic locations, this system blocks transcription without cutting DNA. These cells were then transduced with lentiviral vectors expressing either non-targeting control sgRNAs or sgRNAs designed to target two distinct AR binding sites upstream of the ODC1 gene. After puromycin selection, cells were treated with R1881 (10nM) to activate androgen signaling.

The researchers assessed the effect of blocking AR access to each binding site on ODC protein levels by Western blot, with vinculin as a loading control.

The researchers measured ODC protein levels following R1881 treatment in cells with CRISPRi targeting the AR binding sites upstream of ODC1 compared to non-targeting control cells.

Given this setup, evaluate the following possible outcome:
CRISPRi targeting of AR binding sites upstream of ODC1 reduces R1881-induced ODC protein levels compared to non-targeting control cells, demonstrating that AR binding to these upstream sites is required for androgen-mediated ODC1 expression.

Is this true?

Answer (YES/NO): YES